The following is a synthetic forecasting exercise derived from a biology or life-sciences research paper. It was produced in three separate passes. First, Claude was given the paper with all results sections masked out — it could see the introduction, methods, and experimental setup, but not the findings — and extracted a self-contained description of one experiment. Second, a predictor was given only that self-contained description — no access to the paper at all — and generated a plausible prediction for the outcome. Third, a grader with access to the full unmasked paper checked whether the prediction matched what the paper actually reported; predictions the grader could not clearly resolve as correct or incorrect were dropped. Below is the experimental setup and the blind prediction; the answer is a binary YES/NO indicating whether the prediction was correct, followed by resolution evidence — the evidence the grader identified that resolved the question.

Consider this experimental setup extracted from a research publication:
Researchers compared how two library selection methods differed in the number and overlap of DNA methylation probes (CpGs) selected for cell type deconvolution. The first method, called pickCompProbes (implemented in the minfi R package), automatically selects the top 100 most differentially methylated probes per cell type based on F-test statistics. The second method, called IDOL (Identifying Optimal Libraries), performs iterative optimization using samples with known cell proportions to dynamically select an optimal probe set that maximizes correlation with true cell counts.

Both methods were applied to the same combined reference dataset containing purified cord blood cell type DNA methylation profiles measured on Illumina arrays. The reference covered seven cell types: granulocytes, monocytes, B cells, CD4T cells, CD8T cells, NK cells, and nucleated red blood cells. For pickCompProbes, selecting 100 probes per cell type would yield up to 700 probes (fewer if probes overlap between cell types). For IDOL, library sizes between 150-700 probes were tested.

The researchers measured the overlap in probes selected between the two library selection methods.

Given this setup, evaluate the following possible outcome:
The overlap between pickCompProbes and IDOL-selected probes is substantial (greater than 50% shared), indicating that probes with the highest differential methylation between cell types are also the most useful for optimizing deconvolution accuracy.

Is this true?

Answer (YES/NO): NO